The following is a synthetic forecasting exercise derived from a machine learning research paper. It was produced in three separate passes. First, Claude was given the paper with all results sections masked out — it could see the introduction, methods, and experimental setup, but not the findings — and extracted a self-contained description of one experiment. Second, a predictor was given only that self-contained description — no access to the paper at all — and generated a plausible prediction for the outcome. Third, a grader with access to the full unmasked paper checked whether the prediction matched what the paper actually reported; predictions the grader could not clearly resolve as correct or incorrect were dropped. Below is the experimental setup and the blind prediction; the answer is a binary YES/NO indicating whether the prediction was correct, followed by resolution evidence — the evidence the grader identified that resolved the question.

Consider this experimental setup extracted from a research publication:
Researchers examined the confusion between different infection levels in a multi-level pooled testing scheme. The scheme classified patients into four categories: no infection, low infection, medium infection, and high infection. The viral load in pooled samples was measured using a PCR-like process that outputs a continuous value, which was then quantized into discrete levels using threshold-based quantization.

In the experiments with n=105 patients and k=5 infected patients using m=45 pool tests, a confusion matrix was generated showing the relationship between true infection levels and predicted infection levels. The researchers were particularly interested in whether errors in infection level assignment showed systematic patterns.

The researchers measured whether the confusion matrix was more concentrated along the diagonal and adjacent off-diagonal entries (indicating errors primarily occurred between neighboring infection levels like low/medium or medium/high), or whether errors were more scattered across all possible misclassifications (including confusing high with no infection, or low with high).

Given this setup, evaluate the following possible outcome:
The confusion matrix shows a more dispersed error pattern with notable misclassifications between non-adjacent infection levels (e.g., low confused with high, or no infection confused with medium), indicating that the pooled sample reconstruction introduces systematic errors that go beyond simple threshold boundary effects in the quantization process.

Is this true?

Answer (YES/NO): NO